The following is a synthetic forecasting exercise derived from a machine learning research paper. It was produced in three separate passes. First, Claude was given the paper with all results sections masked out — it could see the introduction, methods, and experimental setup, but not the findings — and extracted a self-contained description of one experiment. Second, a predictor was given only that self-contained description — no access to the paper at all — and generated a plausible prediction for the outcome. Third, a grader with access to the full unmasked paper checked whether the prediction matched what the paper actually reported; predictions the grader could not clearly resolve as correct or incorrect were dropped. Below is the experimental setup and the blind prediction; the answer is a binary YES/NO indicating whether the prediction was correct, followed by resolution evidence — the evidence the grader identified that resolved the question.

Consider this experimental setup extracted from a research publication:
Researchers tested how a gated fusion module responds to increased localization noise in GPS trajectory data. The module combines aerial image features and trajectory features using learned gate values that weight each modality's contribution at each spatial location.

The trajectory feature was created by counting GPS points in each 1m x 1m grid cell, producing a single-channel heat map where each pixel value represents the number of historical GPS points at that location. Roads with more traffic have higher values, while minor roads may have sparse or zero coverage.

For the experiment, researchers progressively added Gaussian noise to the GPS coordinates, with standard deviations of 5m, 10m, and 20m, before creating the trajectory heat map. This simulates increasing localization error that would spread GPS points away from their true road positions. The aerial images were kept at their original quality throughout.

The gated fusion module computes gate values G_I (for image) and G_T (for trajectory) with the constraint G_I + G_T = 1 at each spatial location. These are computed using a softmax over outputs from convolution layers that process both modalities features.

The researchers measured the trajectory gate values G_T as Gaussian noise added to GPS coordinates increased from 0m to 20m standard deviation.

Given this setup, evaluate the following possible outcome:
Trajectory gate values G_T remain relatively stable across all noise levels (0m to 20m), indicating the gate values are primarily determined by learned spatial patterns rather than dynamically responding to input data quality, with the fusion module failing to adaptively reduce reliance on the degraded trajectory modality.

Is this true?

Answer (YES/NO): NO